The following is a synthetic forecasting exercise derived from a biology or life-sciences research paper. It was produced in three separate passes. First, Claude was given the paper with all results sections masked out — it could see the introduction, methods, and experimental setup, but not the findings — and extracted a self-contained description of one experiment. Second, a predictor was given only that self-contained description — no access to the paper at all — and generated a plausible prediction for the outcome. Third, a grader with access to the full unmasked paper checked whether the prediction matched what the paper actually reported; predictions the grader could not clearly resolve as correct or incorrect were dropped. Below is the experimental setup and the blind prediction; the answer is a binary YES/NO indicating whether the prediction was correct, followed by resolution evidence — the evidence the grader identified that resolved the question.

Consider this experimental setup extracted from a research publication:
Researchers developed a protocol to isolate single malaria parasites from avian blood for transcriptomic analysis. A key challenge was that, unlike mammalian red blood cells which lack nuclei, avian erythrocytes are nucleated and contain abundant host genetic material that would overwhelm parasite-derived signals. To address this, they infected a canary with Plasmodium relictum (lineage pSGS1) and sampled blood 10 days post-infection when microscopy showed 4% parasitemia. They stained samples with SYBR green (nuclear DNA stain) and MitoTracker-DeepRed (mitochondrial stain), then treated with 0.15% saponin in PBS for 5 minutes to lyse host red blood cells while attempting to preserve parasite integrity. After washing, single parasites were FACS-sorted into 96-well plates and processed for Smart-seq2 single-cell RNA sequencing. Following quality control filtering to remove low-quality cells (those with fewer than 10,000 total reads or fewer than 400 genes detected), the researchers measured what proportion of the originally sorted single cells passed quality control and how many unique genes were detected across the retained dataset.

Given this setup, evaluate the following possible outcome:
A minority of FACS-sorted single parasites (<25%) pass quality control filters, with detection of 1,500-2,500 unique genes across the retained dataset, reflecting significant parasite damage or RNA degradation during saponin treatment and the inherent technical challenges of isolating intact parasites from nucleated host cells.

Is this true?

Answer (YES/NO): NO